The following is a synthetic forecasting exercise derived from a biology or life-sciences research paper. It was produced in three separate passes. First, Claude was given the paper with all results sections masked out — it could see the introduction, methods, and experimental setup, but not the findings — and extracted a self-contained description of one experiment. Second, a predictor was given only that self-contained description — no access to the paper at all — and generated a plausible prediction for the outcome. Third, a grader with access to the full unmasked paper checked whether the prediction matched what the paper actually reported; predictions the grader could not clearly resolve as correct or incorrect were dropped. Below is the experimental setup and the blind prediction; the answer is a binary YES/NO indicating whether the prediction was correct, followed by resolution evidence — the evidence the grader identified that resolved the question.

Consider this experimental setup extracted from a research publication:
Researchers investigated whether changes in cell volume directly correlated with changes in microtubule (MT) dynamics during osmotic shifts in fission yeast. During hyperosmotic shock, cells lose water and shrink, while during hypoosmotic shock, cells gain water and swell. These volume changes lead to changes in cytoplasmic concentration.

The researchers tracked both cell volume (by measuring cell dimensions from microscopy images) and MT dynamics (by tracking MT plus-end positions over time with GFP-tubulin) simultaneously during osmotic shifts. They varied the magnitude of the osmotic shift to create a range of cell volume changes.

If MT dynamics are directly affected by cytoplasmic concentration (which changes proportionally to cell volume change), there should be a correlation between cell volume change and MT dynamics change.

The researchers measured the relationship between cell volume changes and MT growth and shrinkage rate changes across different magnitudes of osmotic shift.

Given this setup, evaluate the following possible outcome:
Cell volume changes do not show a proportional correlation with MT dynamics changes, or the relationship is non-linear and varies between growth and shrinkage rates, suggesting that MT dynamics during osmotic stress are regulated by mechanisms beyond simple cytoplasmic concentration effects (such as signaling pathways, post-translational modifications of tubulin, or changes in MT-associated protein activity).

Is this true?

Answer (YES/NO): NO